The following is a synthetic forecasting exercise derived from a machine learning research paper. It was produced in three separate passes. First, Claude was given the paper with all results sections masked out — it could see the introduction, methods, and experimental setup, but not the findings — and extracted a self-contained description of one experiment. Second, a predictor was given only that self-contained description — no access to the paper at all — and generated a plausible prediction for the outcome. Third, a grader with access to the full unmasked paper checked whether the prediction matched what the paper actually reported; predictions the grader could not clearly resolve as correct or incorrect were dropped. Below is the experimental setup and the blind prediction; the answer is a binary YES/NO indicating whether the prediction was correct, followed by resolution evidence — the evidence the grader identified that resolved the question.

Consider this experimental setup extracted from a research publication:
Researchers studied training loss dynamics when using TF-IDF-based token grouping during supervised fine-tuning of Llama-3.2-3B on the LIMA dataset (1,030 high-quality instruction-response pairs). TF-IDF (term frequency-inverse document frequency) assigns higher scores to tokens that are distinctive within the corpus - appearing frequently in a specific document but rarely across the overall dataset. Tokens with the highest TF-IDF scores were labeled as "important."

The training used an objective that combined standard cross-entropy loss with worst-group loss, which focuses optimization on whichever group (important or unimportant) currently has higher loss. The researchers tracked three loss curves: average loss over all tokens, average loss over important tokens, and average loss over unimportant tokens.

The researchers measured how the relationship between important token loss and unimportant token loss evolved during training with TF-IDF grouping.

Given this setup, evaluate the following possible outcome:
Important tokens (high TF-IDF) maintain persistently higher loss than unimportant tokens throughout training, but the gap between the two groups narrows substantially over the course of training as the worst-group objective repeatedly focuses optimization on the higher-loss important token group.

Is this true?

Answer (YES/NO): NO